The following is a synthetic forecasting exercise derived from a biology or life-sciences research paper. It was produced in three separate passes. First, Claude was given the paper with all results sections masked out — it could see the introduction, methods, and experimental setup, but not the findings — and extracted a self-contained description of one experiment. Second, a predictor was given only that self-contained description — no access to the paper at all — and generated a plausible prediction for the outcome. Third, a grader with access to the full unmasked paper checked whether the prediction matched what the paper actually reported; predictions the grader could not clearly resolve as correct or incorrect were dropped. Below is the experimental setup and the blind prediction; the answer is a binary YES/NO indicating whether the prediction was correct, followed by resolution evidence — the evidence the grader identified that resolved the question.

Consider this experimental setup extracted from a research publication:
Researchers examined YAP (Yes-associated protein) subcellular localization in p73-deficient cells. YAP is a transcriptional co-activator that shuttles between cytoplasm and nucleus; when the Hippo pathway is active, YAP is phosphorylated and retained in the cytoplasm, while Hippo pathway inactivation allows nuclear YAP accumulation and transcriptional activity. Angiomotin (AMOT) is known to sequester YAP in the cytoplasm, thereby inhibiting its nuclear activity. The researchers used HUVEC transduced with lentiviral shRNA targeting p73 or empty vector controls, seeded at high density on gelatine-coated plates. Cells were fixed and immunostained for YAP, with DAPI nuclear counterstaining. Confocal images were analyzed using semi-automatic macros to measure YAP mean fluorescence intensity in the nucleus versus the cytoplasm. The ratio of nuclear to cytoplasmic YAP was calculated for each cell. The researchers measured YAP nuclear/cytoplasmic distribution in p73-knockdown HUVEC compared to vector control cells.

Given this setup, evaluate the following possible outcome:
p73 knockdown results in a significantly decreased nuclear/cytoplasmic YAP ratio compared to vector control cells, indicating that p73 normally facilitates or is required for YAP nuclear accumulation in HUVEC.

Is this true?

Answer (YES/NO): NO